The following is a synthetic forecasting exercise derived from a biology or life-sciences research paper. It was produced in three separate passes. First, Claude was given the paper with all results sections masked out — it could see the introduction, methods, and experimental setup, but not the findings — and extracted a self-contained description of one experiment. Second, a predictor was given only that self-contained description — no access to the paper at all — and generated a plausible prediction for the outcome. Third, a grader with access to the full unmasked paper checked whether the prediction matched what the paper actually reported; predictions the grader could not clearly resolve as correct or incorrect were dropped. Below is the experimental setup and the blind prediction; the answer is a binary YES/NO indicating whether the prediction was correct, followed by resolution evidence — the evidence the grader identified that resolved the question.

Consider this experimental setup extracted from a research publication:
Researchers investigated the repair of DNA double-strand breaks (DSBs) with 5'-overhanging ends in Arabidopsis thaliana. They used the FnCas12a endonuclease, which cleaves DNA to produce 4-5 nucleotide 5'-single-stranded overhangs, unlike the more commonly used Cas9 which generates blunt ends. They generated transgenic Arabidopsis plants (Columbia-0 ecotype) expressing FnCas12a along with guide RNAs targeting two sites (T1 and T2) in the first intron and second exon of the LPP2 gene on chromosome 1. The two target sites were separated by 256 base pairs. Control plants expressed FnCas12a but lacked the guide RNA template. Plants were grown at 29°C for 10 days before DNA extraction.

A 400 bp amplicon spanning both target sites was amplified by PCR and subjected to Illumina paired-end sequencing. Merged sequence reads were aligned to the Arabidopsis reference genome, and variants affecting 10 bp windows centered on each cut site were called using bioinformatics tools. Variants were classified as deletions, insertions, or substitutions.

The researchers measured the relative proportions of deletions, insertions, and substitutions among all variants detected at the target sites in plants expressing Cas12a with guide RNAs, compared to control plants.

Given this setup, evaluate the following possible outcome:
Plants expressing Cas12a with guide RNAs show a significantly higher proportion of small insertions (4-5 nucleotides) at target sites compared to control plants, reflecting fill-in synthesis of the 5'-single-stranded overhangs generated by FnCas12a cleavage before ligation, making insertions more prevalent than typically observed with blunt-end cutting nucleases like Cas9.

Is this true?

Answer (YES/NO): NO